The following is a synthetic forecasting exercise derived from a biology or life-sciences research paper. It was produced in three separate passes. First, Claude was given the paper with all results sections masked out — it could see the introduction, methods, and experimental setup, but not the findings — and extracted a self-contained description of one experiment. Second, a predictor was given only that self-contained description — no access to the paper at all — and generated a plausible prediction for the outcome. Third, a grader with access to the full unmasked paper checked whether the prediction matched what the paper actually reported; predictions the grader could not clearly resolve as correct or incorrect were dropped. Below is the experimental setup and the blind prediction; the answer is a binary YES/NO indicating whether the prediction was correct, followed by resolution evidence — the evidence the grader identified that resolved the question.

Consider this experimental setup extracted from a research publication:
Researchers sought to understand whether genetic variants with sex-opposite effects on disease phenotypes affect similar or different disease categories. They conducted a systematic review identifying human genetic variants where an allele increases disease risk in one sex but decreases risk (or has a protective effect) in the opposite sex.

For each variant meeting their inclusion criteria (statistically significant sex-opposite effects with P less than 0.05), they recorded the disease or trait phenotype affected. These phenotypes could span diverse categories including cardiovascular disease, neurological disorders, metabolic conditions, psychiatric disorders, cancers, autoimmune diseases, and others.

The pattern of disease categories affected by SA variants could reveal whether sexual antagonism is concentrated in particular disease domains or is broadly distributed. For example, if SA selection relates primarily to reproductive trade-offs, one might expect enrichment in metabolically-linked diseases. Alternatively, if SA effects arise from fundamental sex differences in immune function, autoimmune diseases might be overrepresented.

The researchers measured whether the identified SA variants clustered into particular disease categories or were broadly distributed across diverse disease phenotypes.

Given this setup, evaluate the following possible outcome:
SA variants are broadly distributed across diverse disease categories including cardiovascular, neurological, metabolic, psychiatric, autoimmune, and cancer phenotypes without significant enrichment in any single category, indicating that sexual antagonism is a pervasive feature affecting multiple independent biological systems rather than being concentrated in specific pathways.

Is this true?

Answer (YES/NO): YES